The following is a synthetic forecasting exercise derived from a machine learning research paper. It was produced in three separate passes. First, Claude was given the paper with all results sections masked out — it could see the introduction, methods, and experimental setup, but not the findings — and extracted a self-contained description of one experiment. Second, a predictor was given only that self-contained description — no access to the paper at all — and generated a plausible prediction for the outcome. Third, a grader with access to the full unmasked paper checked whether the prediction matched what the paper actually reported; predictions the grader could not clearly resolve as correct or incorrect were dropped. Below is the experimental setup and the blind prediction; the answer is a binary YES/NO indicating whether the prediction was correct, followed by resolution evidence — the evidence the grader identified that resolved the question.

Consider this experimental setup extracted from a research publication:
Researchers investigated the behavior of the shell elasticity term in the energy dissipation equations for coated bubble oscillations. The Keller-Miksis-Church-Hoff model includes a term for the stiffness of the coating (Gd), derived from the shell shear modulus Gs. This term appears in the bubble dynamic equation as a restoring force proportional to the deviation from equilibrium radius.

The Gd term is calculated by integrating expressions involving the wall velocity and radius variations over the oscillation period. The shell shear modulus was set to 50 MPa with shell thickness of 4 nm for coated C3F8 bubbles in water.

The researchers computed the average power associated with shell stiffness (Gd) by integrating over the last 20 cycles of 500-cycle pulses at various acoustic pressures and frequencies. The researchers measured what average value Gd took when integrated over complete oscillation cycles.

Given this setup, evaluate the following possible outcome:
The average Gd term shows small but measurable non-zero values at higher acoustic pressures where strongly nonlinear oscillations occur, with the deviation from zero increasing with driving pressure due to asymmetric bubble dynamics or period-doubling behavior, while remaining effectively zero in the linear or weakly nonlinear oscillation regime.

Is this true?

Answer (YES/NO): NO